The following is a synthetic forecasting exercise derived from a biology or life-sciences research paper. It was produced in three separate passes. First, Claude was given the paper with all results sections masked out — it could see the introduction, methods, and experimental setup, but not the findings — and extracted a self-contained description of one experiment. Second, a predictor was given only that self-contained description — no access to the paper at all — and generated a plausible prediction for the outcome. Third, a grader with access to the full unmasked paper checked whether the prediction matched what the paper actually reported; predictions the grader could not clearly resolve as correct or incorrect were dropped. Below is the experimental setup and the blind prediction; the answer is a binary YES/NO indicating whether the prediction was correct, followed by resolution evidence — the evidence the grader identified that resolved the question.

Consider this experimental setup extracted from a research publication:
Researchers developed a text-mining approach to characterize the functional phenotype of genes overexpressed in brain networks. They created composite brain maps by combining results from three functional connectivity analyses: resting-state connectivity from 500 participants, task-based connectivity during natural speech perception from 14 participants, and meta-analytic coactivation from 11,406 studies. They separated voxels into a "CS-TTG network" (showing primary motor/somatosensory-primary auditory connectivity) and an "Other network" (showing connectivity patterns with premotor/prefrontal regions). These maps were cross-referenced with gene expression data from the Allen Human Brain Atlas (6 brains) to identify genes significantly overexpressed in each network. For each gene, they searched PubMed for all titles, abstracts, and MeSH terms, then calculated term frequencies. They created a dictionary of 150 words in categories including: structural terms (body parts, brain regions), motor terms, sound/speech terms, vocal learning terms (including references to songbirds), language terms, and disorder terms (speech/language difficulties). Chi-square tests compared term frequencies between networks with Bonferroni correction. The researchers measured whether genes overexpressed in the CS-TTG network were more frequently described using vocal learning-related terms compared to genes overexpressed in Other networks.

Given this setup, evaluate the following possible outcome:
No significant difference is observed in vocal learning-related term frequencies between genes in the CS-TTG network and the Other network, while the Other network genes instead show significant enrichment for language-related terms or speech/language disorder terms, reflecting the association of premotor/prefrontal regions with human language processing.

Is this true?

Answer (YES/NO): NO